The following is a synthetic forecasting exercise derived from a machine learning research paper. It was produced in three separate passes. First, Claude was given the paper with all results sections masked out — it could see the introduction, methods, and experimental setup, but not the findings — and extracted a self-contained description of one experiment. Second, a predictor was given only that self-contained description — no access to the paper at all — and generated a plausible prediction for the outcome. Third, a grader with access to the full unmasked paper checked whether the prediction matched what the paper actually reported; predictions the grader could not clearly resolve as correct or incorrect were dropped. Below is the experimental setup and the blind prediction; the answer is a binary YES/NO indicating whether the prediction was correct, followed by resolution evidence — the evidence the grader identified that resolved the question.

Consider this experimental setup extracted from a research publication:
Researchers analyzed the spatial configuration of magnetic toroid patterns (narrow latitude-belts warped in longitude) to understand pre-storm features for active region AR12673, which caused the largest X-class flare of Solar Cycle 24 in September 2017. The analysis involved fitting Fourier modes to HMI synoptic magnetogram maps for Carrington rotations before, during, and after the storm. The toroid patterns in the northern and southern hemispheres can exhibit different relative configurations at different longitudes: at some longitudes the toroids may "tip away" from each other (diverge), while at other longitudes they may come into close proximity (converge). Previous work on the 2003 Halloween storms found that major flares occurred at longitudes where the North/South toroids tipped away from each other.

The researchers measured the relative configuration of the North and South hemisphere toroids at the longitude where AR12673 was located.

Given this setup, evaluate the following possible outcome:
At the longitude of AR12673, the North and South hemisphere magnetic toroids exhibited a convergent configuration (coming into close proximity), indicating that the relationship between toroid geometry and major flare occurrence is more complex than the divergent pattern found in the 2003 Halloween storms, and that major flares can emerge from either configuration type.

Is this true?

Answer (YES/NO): YES